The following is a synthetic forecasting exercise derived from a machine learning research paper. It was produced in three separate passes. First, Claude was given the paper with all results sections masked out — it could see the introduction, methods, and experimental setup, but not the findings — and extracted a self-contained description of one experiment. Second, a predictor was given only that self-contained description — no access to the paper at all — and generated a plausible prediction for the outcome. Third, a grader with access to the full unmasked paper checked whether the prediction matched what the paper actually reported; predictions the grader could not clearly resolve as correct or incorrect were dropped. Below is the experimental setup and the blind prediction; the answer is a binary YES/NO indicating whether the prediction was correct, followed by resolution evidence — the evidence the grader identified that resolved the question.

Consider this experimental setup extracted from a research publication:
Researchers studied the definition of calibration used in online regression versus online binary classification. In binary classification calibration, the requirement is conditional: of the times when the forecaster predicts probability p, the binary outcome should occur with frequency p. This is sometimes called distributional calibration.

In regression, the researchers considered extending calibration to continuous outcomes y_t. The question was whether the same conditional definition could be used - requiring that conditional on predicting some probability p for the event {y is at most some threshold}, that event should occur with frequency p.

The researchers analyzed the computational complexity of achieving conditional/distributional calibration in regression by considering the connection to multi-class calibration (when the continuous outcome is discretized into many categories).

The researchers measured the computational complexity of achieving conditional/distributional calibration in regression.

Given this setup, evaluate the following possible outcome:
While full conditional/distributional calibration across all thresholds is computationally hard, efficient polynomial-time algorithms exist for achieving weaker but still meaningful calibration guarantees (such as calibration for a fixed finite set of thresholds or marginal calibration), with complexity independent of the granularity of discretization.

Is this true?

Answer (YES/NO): NO